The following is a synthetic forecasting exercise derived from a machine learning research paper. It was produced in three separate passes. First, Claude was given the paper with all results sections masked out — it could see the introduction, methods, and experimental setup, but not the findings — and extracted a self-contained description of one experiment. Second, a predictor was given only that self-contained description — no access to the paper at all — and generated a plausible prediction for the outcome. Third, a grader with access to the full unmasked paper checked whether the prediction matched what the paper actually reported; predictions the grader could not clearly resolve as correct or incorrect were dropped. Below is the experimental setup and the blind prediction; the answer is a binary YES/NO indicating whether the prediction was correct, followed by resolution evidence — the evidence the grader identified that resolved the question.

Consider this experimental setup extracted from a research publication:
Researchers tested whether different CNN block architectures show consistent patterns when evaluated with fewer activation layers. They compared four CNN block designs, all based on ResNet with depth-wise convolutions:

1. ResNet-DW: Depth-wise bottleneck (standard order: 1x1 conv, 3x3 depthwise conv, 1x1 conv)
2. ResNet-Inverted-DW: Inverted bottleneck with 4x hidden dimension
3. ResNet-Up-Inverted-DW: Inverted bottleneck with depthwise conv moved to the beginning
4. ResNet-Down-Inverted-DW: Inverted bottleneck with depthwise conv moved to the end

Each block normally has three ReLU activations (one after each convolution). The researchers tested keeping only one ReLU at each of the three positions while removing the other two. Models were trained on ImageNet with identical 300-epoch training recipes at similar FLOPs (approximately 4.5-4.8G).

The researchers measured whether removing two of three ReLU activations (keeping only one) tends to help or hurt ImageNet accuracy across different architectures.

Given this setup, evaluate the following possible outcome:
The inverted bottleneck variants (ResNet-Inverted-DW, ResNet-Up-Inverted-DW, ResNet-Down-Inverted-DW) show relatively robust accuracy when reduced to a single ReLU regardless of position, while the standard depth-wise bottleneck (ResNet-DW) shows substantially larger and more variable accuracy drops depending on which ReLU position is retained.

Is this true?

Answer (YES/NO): NO